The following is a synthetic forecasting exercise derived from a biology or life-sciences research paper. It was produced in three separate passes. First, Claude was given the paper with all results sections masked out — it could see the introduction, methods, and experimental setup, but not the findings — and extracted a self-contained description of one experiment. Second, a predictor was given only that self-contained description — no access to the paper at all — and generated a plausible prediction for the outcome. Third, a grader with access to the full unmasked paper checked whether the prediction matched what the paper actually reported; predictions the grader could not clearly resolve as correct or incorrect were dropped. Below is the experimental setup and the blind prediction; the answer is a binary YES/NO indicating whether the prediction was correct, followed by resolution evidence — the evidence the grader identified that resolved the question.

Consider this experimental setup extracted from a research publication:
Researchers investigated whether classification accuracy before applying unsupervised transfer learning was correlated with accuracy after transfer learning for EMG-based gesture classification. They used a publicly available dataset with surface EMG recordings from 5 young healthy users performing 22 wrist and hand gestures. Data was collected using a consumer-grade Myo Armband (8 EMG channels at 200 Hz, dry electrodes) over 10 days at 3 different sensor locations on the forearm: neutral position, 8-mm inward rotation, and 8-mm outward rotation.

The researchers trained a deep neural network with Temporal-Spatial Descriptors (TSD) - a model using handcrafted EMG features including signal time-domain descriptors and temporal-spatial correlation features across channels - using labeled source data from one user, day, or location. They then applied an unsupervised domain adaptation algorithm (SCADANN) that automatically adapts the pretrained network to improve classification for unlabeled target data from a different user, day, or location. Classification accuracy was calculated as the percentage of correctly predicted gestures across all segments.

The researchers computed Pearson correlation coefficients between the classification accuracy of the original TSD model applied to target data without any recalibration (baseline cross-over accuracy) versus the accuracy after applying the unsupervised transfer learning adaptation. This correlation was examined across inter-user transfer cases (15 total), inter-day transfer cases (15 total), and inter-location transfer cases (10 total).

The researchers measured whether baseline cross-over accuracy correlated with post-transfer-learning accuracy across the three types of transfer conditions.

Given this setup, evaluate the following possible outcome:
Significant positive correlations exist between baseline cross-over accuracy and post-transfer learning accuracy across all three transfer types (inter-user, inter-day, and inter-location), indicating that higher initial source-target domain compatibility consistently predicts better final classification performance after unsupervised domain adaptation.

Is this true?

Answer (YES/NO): YES